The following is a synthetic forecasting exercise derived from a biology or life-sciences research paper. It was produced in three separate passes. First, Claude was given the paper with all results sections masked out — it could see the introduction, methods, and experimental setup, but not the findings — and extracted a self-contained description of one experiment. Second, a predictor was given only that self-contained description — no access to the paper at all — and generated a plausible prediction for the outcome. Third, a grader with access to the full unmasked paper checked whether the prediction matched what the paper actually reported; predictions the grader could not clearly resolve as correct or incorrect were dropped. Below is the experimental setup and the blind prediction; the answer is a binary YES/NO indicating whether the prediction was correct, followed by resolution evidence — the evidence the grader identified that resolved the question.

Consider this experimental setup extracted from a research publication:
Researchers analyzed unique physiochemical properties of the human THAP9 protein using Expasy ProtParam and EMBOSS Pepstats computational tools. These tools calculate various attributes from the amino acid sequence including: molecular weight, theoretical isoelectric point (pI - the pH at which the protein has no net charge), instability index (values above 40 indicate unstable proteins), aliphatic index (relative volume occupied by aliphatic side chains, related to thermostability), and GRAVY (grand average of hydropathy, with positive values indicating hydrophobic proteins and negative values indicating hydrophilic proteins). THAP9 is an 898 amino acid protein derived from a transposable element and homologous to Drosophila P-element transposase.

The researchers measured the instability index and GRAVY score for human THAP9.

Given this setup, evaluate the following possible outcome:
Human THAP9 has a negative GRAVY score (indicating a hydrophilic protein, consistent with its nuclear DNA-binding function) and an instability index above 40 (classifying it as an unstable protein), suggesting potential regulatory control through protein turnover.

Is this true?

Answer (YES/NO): NO